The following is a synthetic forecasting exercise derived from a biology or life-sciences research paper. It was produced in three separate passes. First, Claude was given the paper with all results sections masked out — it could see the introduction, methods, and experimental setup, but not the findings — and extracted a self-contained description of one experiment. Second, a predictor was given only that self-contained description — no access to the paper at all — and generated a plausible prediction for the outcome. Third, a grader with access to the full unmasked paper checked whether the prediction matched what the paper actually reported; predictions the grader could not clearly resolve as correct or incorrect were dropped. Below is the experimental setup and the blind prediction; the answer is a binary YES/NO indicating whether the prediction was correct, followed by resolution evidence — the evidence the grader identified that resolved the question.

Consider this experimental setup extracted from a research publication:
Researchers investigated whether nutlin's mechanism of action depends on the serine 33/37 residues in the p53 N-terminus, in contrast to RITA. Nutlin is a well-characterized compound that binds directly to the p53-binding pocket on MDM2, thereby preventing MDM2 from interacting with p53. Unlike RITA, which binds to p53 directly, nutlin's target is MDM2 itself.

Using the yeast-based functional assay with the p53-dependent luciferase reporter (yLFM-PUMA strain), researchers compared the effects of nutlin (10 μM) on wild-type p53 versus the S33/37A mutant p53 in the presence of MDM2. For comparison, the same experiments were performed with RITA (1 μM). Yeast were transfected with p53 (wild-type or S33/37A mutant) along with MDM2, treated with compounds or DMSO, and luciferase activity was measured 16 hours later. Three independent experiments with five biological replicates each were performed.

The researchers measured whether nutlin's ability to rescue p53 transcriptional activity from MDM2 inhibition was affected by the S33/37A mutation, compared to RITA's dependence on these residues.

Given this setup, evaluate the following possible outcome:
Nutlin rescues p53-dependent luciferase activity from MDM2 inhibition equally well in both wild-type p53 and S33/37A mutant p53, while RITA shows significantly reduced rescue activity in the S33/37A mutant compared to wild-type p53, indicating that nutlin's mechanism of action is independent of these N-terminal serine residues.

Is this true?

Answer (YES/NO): YES